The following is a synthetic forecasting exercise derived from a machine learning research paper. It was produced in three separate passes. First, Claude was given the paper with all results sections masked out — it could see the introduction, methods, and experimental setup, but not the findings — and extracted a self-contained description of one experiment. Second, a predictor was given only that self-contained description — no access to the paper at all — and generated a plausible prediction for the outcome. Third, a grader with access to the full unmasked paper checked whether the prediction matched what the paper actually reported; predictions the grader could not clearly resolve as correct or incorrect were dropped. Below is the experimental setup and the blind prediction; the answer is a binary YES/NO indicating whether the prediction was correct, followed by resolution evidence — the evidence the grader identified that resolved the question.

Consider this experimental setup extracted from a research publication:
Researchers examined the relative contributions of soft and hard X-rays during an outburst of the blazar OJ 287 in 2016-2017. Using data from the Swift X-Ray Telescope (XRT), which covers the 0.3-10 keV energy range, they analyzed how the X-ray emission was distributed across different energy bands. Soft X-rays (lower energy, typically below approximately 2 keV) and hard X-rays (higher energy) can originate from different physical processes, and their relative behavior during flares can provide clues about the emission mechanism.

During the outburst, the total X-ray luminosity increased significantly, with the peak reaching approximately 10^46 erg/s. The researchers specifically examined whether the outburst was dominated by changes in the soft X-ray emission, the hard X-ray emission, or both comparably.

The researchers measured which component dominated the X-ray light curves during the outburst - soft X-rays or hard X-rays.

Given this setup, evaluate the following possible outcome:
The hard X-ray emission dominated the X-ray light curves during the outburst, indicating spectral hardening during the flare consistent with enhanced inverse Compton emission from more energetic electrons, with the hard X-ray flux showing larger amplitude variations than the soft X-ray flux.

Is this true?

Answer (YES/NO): NO